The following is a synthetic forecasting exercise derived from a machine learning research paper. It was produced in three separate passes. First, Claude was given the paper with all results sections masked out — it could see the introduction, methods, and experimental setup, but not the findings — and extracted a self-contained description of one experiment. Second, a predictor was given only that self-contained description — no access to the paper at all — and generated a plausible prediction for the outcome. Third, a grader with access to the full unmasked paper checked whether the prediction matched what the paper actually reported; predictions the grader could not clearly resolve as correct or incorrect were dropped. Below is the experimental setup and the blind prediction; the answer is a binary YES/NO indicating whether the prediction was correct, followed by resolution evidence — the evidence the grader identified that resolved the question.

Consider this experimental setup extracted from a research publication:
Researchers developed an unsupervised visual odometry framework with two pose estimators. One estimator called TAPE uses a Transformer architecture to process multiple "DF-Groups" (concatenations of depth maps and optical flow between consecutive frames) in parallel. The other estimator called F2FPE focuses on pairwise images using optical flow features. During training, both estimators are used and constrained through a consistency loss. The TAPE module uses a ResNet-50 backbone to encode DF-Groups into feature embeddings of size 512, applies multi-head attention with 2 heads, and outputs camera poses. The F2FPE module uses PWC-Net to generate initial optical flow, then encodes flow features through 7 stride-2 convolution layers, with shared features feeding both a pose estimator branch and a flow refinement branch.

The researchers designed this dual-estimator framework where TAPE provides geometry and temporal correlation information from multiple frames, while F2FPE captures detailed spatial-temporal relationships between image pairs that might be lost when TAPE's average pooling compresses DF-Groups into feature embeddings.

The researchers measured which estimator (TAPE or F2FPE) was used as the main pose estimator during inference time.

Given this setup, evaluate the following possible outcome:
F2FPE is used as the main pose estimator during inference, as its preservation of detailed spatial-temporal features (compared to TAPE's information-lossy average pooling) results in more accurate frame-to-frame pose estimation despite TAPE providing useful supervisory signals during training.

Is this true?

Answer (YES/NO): YES